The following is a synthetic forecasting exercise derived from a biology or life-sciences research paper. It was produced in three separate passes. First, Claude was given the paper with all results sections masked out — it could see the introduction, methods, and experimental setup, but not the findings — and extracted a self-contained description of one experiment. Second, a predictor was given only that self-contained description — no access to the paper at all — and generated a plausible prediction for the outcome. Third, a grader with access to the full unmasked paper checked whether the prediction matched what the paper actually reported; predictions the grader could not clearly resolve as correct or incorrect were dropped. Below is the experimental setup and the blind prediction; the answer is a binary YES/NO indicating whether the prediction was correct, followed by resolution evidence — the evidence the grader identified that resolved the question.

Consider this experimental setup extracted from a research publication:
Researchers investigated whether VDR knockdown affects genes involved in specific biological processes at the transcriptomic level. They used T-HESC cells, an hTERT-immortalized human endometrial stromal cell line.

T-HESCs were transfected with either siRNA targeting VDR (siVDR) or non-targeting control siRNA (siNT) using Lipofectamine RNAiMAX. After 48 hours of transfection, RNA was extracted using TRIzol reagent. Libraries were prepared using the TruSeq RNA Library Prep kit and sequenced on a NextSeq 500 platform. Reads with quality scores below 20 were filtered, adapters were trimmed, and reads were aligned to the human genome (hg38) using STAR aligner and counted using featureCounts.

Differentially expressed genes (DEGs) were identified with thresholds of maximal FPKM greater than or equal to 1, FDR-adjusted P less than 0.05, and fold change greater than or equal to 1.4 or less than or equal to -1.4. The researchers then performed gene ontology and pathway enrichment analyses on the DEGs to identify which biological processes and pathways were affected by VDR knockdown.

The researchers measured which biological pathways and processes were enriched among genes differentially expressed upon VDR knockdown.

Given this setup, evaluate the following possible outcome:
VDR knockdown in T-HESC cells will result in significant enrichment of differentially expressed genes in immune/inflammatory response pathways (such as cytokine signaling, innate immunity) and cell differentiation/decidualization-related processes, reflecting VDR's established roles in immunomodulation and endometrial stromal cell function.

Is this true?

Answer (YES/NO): NO